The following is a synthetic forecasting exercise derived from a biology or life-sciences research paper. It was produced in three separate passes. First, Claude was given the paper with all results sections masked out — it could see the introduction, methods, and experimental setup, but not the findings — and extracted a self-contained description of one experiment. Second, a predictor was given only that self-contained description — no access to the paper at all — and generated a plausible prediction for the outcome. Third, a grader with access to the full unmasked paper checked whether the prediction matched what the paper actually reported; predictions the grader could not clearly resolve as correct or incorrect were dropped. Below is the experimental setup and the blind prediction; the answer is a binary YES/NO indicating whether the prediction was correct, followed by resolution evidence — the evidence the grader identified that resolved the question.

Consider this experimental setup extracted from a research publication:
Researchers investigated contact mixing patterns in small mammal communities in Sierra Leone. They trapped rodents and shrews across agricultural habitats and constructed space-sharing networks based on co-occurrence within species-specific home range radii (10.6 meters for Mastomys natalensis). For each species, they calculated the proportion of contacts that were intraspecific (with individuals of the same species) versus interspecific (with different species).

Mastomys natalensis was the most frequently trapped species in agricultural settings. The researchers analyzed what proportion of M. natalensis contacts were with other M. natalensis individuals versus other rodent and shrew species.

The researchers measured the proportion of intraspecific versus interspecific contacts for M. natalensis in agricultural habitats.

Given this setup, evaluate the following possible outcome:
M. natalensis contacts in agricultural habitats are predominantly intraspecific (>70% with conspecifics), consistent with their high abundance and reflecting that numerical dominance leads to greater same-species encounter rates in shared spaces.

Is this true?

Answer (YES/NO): NO